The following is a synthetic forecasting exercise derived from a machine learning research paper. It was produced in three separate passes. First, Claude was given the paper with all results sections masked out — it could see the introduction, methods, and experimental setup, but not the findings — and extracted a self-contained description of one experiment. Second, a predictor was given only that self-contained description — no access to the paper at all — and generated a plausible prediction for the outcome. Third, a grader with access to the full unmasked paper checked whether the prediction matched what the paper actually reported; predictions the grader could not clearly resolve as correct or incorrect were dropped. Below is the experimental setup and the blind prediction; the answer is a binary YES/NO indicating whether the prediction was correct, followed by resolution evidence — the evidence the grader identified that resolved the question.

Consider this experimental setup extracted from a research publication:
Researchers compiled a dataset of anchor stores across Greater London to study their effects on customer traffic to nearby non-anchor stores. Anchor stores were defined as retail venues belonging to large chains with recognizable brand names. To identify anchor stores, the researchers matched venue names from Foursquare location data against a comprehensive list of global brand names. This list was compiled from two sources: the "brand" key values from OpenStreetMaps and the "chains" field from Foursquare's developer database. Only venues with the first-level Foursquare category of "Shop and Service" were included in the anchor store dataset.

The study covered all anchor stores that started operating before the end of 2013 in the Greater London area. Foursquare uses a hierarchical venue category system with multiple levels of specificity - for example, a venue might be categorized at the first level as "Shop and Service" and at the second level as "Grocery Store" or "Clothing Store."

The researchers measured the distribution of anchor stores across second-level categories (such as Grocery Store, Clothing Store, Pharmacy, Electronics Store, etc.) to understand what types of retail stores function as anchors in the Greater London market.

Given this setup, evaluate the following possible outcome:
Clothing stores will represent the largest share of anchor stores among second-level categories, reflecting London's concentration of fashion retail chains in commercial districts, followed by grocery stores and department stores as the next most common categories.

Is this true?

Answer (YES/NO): NO